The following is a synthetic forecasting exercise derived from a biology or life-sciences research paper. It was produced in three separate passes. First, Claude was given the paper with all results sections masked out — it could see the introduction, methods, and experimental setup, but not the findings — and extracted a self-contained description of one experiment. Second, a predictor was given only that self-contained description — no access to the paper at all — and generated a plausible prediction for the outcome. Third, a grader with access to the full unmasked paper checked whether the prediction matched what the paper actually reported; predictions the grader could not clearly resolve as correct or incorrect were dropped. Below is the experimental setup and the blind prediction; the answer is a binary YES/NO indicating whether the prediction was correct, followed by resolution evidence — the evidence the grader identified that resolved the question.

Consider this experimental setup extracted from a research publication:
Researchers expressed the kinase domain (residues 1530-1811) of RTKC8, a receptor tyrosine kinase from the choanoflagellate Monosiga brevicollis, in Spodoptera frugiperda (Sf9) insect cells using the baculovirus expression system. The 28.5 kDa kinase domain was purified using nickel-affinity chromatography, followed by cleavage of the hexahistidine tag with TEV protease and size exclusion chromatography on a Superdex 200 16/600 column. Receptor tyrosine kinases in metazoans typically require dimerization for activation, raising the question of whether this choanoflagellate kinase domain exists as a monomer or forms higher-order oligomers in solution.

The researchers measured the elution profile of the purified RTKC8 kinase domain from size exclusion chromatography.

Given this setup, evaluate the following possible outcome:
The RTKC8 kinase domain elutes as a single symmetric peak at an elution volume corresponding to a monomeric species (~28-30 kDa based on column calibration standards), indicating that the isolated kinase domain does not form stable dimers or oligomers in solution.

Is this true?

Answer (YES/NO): YES